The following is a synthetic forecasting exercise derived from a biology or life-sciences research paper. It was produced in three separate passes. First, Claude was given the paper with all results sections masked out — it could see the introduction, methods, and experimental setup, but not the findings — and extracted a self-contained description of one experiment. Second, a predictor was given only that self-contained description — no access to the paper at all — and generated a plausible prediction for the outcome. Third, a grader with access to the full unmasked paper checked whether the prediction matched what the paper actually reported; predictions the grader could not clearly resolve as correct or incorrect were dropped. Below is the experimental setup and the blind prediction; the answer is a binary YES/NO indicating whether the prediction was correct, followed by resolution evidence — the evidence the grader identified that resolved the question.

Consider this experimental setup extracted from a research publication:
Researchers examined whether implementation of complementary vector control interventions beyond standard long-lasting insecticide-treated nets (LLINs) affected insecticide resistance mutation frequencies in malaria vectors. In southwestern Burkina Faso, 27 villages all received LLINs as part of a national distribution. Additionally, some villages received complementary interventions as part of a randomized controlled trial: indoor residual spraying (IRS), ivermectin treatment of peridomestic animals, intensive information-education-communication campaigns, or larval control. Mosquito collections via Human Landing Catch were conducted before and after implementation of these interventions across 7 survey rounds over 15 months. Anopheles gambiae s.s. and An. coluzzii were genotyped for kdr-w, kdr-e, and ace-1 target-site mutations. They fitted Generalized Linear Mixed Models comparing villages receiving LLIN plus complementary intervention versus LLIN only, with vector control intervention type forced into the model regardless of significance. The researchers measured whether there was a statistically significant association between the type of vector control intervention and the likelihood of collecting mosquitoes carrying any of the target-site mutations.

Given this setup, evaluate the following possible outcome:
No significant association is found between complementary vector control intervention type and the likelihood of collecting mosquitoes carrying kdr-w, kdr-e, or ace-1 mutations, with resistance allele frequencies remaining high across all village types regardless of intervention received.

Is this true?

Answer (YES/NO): YES